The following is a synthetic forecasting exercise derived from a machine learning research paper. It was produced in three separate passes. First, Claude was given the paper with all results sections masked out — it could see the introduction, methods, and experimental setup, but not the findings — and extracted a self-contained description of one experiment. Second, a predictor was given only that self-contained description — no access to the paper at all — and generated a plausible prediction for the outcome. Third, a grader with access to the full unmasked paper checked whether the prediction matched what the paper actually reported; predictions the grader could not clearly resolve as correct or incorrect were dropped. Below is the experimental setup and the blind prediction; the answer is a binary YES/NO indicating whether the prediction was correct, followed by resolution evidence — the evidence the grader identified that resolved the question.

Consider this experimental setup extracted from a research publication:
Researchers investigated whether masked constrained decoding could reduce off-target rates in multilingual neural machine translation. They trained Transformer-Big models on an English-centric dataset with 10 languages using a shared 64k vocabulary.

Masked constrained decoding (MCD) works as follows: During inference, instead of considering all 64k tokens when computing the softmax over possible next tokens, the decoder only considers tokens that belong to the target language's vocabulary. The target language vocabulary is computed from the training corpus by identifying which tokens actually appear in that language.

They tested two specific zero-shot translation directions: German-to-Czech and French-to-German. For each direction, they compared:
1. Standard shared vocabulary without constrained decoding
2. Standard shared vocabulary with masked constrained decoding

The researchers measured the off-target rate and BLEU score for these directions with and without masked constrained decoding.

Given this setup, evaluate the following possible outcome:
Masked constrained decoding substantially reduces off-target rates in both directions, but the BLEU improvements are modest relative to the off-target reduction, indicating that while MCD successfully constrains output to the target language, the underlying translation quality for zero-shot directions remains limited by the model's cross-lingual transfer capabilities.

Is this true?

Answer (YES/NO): NO